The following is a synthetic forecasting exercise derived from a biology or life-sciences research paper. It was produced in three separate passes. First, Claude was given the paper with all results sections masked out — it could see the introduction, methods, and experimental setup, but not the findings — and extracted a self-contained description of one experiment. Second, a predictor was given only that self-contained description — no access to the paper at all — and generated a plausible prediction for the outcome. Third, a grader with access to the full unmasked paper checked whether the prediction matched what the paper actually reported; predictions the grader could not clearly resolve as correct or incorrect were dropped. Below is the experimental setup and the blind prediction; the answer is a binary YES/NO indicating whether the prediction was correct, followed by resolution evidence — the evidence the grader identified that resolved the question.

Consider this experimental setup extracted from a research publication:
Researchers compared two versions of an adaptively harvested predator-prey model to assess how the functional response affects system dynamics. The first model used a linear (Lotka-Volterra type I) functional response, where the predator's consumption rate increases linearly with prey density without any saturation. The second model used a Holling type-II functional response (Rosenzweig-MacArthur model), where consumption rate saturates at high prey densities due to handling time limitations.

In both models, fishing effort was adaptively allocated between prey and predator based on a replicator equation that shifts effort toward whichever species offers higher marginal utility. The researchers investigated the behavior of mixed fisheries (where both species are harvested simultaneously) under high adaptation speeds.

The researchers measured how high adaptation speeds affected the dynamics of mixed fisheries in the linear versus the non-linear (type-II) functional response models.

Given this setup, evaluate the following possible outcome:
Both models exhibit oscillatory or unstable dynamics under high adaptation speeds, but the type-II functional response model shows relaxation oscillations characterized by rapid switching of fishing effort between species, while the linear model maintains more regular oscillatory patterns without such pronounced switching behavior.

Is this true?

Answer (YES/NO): NO